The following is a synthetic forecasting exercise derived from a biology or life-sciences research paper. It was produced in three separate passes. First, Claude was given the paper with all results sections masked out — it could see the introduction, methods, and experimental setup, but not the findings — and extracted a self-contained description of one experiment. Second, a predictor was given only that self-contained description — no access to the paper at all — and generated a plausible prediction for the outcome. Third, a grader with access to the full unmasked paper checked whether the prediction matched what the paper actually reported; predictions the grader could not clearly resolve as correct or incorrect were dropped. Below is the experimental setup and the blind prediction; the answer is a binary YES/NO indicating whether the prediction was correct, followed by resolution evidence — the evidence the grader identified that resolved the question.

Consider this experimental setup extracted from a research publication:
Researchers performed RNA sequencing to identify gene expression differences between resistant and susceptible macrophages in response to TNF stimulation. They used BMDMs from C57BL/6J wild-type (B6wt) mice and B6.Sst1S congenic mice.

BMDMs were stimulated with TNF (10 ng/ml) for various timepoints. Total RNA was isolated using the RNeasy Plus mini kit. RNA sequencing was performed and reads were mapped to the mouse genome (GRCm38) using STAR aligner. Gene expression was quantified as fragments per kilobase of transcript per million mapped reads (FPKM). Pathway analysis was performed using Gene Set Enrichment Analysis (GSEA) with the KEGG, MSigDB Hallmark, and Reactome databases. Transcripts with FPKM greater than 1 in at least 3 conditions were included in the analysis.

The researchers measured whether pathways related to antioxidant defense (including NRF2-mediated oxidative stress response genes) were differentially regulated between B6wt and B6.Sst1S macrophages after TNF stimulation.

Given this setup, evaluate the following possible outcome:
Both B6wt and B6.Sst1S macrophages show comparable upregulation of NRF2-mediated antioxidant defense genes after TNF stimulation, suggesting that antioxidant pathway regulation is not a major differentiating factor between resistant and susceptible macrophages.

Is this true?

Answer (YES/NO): NO